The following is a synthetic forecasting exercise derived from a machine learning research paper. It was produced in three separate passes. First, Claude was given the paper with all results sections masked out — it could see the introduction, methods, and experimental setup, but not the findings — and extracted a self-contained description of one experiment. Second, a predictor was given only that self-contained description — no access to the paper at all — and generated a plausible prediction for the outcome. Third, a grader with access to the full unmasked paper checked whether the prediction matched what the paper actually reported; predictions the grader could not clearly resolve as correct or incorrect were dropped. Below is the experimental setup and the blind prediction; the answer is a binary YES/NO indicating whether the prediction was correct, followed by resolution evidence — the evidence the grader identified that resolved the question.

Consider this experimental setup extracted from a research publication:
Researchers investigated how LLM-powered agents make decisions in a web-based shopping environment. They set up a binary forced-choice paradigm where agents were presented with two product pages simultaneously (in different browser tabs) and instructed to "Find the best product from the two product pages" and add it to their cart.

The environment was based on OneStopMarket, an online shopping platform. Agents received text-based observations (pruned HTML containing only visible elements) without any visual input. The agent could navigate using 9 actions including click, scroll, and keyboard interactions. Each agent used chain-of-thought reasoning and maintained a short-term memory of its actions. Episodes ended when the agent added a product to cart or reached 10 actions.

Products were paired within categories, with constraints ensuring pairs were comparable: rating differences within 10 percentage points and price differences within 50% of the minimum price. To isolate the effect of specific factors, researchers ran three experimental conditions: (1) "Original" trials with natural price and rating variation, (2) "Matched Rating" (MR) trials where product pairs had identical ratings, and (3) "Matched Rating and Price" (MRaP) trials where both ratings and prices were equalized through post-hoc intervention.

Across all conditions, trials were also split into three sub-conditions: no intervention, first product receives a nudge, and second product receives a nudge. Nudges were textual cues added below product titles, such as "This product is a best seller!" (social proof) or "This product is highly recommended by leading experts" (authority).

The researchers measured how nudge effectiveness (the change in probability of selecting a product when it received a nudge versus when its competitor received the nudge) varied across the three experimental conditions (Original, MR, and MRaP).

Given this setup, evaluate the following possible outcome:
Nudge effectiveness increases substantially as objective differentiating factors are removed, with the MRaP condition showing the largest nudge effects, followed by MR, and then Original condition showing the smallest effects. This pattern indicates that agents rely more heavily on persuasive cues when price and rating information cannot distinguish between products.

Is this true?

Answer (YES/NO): YES